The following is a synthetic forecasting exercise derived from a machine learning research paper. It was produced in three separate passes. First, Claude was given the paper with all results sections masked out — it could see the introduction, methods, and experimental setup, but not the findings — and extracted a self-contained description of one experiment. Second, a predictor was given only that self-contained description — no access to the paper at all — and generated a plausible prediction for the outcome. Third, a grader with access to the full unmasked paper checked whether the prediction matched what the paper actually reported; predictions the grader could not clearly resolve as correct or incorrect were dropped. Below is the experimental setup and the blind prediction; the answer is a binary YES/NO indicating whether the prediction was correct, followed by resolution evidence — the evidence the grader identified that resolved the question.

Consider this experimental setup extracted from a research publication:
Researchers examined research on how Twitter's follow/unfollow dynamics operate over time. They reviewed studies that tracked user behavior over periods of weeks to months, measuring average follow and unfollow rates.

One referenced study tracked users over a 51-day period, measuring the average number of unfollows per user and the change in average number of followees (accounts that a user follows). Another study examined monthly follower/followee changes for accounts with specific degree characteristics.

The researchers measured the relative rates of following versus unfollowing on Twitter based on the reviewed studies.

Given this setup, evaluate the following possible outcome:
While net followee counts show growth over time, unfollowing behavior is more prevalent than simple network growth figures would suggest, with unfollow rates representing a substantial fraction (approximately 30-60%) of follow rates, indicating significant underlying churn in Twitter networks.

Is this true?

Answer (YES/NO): YES